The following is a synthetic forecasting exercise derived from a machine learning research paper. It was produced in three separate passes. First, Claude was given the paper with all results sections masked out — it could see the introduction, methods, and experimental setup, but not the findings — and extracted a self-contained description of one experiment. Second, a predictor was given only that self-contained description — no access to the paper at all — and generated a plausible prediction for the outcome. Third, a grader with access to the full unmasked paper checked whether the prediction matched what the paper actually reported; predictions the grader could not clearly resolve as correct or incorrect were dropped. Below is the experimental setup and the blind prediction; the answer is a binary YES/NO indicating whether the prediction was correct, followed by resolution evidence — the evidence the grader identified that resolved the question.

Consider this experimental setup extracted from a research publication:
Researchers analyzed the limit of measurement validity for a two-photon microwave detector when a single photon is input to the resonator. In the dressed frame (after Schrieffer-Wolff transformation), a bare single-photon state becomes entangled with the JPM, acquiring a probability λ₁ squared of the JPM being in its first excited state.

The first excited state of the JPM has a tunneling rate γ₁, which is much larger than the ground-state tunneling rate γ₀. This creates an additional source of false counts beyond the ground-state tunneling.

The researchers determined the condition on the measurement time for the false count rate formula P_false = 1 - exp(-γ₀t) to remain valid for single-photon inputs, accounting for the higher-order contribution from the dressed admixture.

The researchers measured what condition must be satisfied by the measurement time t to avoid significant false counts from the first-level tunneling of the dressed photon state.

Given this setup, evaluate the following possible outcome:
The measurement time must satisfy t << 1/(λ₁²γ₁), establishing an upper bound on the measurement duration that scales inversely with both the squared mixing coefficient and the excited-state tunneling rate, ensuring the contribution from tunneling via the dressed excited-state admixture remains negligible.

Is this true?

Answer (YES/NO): YES